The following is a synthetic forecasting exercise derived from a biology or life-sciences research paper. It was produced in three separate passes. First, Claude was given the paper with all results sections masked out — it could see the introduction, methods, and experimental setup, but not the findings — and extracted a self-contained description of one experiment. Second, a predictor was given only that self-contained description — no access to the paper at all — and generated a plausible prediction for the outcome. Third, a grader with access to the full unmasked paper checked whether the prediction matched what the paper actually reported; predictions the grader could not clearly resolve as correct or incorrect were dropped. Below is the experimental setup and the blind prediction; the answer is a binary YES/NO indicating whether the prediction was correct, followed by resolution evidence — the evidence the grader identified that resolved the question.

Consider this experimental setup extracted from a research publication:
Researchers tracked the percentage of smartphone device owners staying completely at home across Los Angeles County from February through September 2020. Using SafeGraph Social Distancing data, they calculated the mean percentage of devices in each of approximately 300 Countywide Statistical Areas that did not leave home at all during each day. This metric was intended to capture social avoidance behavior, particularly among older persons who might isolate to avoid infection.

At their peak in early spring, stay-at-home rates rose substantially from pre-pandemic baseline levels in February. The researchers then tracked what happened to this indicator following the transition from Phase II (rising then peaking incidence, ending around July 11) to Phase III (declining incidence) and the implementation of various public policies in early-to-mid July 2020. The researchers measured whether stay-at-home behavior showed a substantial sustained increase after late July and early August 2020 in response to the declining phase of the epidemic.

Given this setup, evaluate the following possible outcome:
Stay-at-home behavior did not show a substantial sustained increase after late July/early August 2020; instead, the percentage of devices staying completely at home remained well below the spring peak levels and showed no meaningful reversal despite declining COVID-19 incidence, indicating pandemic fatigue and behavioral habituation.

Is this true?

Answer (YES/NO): YES